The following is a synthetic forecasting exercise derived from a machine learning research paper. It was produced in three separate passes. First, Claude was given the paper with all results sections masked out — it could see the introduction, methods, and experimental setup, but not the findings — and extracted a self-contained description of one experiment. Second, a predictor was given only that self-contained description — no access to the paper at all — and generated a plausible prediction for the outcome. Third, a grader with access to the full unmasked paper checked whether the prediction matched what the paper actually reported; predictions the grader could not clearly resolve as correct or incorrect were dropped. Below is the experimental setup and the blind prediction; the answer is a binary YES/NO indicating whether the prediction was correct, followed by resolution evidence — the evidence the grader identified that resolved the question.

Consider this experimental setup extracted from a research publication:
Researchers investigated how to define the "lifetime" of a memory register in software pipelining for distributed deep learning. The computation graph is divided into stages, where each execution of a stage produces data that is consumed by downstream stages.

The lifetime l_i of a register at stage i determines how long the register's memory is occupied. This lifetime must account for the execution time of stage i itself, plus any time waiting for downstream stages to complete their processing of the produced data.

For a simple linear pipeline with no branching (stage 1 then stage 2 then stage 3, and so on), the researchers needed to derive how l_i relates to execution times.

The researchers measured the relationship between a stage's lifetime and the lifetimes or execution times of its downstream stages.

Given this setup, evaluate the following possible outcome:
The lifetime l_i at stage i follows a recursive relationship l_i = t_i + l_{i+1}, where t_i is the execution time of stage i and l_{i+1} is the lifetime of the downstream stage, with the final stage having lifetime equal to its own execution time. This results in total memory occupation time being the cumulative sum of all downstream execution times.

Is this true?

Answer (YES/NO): YES